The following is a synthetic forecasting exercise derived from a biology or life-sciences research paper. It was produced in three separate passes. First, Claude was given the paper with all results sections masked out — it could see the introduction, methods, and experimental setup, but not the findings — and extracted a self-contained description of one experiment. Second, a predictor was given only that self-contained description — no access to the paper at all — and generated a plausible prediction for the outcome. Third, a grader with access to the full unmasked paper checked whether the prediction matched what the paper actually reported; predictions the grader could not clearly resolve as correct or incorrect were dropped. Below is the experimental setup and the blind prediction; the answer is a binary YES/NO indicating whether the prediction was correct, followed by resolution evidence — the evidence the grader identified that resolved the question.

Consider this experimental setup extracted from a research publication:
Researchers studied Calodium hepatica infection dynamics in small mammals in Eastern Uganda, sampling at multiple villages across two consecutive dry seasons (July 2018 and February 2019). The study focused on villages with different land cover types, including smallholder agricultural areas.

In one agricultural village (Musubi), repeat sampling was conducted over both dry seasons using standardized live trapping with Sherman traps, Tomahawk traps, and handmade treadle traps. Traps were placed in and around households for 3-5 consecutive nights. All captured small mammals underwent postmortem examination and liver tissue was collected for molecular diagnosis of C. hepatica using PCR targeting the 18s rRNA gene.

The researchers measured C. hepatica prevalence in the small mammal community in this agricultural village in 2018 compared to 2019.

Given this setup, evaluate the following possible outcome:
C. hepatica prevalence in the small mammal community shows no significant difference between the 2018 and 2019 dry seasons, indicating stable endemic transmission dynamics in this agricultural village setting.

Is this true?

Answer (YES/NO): NO